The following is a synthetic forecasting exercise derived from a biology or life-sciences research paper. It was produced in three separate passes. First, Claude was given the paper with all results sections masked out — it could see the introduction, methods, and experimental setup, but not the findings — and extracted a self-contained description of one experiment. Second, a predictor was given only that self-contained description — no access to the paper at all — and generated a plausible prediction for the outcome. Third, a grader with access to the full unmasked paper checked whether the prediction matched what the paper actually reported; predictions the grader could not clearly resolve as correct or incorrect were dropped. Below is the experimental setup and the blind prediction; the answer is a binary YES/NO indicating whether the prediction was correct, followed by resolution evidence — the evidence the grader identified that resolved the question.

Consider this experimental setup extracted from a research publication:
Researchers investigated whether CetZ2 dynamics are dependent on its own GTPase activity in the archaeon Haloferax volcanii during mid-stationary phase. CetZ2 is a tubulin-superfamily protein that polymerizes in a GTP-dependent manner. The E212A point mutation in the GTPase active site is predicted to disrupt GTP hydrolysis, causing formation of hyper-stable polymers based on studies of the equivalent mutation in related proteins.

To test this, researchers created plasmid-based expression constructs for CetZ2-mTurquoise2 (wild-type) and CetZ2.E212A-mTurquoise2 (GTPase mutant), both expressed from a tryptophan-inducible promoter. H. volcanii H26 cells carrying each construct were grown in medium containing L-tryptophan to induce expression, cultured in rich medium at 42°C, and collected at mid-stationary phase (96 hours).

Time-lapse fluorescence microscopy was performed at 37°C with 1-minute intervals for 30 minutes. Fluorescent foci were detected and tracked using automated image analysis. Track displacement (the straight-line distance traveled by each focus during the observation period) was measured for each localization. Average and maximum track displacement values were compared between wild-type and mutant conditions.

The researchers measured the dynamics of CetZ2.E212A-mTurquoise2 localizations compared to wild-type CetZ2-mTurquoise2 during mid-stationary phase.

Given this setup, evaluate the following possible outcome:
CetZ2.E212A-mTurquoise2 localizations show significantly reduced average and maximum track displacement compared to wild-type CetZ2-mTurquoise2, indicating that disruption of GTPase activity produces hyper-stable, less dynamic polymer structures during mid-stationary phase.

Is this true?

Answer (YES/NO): YES